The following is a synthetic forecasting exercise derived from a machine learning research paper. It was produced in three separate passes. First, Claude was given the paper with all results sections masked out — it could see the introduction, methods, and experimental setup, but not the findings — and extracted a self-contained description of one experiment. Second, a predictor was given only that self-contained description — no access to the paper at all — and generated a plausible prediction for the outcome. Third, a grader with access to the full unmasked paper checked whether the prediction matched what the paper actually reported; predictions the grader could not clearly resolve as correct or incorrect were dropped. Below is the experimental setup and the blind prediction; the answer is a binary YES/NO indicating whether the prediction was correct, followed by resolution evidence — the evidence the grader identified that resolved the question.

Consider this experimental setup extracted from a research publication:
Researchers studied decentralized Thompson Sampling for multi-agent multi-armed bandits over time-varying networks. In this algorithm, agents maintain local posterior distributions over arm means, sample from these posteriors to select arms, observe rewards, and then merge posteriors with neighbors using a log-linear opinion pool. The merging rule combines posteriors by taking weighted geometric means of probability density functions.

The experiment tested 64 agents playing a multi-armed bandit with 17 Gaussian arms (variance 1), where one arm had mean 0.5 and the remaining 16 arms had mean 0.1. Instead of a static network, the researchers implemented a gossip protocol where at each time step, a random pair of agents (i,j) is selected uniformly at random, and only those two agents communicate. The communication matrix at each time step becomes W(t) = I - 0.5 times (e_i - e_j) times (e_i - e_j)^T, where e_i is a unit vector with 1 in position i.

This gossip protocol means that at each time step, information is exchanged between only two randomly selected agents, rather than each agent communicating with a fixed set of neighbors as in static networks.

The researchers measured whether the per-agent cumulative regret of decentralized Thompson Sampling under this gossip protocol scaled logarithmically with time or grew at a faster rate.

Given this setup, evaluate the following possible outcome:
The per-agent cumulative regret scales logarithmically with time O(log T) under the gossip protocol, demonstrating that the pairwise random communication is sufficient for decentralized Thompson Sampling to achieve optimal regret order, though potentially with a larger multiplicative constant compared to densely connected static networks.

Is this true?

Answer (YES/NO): YES